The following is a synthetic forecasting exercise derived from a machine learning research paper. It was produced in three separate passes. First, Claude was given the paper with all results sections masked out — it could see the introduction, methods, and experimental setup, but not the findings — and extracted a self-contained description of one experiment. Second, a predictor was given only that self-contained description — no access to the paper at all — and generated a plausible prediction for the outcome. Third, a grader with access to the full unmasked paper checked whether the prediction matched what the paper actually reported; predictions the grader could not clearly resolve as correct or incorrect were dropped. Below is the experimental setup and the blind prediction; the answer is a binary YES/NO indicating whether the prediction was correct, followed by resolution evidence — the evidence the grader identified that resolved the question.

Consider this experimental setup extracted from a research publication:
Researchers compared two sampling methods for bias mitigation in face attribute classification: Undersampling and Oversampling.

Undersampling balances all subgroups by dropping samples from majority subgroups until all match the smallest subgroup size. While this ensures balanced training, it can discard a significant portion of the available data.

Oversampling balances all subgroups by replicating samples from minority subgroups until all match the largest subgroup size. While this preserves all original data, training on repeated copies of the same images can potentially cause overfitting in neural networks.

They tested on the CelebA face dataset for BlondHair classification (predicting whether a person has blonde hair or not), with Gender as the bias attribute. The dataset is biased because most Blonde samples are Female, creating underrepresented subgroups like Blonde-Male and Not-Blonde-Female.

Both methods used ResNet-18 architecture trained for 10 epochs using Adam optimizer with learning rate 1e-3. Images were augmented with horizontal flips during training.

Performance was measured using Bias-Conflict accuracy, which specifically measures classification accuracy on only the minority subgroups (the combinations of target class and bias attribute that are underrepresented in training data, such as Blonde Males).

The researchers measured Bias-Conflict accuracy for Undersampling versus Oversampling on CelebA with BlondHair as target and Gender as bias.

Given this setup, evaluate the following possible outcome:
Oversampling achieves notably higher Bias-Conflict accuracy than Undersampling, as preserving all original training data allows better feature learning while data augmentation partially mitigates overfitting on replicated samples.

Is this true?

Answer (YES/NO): NO